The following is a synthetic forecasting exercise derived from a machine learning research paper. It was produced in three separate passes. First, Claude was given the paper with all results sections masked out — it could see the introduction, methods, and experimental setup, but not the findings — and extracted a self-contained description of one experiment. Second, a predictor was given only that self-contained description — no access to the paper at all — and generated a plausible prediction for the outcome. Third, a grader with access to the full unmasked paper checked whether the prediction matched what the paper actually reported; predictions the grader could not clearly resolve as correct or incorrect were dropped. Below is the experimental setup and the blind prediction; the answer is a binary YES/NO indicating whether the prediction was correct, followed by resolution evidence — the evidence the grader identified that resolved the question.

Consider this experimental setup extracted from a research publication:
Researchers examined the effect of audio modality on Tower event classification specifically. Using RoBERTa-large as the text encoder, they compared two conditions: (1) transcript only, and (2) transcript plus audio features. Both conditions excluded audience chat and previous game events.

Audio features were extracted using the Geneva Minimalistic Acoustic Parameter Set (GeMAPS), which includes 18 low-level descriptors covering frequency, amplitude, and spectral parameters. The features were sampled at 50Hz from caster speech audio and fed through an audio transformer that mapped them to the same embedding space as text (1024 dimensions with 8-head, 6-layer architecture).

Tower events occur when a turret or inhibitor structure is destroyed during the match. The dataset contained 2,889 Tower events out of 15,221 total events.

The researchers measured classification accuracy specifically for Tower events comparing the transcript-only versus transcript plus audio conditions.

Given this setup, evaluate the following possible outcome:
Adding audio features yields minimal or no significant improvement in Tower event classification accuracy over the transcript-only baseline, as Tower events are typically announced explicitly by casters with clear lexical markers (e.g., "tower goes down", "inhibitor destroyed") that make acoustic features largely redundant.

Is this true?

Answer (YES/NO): YES